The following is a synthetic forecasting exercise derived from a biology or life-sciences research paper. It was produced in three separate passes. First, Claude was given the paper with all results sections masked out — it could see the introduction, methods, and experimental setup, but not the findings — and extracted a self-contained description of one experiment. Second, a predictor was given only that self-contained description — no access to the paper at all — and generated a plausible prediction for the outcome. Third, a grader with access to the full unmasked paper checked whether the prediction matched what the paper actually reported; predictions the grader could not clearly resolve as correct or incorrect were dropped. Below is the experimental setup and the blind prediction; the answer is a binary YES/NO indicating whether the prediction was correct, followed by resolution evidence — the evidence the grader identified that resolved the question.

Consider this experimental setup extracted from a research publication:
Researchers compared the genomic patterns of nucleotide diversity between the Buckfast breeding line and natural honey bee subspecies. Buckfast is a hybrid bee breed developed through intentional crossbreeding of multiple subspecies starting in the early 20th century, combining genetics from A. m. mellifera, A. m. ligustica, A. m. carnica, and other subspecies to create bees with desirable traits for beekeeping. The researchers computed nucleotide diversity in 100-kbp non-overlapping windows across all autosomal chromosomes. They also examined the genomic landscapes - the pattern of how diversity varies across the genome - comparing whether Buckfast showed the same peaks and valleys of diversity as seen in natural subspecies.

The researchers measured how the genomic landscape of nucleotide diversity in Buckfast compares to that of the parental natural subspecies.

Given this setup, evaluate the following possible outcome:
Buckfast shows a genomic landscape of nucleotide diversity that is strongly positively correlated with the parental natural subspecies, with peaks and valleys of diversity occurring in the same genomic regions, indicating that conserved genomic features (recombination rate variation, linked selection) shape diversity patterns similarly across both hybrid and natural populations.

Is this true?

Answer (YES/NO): YES